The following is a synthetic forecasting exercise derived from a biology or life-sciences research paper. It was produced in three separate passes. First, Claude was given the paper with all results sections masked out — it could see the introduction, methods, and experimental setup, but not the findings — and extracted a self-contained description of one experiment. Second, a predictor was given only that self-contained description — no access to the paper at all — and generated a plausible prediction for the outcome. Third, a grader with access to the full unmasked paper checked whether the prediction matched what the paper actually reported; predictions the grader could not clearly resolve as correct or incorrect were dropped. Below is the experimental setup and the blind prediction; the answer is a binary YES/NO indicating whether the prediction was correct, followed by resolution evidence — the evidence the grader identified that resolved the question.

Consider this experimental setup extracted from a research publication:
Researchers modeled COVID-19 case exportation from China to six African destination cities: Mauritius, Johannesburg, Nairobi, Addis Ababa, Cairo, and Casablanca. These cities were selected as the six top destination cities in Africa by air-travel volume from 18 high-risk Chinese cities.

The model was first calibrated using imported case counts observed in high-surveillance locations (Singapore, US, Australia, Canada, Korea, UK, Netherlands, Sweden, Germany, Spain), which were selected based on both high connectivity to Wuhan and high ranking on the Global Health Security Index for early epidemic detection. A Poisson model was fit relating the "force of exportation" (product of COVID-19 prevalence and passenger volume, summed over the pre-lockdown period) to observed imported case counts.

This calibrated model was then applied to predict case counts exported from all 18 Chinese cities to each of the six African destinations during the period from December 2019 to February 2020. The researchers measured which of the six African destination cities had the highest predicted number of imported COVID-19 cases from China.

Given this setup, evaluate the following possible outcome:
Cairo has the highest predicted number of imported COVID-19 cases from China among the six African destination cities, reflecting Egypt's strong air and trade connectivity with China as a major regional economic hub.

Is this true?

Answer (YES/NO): NO